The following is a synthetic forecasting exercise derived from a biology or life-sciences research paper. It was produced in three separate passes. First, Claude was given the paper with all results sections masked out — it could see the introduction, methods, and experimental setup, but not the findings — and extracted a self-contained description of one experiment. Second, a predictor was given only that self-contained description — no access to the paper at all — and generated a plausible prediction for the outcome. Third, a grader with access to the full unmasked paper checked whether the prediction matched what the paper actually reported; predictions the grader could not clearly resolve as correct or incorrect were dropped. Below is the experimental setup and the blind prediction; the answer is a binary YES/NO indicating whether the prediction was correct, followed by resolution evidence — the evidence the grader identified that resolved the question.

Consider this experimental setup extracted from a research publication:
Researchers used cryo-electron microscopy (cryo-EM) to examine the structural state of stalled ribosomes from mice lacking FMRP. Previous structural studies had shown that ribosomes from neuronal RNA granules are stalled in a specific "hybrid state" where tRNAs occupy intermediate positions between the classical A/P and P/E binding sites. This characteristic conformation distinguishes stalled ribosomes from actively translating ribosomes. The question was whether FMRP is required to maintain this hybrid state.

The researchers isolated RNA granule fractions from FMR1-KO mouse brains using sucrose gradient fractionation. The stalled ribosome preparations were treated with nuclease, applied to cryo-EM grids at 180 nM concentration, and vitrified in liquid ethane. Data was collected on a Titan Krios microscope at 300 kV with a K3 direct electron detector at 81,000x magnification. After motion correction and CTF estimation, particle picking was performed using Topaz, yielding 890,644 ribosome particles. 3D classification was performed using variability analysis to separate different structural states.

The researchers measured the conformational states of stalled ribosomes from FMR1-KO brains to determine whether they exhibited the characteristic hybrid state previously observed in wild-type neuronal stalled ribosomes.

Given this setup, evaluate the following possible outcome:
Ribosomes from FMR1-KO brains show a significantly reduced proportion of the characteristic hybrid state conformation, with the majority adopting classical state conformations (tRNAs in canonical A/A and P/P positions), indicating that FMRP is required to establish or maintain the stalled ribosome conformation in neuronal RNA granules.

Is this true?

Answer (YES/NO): NO